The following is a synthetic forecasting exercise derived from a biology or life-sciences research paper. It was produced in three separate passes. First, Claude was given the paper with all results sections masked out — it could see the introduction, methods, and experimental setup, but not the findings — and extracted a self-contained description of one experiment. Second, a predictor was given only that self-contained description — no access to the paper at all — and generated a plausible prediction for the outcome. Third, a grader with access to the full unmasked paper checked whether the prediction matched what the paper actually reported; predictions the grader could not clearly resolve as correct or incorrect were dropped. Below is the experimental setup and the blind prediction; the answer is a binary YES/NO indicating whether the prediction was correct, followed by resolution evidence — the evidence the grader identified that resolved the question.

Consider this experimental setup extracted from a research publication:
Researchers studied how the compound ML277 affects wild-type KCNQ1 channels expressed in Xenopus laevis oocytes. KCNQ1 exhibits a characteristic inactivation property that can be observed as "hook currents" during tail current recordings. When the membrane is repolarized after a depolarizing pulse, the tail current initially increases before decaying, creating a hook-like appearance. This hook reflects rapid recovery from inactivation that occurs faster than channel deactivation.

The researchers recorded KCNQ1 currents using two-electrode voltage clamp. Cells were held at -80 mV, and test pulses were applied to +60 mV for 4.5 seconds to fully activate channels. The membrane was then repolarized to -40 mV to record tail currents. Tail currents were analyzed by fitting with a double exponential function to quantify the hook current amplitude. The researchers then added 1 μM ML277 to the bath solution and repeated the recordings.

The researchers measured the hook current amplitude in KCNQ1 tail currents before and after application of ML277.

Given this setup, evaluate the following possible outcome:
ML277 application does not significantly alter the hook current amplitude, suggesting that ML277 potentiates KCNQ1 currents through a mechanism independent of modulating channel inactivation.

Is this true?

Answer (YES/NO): NO